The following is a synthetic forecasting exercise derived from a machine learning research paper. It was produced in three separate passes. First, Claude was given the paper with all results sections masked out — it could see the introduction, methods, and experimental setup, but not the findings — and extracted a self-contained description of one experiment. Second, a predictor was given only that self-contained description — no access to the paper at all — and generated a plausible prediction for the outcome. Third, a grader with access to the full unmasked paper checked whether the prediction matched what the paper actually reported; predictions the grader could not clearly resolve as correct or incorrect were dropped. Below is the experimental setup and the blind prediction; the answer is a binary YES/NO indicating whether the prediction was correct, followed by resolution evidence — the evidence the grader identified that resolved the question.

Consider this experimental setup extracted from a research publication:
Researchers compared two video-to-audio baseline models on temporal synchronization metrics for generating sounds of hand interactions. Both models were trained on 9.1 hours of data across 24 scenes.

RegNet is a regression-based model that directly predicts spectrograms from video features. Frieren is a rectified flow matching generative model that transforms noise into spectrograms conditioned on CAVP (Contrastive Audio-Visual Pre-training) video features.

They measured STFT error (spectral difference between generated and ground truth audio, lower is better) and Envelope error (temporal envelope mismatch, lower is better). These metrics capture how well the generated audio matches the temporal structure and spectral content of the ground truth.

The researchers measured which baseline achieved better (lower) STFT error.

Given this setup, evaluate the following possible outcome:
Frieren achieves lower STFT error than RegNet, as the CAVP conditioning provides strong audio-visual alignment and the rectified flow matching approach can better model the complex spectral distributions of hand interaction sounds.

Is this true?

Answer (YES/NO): NO